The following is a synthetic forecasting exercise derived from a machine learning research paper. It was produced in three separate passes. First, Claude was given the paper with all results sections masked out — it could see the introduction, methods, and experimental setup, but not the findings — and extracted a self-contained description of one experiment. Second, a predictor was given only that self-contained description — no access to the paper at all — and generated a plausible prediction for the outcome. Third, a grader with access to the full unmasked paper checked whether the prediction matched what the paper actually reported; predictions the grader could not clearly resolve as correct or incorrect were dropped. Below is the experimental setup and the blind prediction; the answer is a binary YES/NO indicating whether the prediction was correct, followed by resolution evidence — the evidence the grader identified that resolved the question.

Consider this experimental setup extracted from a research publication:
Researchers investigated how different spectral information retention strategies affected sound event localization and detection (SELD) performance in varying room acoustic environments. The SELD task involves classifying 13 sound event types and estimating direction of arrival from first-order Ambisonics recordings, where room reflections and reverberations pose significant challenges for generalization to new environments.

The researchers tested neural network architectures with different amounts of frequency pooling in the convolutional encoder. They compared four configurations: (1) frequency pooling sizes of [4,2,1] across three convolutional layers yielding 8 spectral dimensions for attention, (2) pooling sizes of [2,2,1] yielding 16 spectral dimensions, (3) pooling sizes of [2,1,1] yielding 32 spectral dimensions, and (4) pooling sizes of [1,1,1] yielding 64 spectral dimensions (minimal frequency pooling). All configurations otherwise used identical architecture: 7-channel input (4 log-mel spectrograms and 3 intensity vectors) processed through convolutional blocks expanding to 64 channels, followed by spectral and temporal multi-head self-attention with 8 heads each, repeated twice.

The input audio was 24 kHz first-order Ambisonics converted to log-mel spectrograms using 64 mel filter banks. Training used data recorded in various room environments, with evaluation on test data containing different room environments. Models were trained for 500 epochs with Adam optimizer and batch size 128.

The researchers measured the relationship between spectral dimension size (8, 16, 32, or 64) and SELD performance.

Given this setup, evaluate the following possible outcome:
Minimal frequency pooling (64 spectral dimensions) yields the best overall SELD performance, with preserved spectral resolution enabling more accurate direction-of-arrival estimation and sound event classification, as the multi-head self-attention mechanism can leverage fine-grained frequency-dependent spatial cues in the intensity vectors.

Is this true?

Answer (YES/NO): NO